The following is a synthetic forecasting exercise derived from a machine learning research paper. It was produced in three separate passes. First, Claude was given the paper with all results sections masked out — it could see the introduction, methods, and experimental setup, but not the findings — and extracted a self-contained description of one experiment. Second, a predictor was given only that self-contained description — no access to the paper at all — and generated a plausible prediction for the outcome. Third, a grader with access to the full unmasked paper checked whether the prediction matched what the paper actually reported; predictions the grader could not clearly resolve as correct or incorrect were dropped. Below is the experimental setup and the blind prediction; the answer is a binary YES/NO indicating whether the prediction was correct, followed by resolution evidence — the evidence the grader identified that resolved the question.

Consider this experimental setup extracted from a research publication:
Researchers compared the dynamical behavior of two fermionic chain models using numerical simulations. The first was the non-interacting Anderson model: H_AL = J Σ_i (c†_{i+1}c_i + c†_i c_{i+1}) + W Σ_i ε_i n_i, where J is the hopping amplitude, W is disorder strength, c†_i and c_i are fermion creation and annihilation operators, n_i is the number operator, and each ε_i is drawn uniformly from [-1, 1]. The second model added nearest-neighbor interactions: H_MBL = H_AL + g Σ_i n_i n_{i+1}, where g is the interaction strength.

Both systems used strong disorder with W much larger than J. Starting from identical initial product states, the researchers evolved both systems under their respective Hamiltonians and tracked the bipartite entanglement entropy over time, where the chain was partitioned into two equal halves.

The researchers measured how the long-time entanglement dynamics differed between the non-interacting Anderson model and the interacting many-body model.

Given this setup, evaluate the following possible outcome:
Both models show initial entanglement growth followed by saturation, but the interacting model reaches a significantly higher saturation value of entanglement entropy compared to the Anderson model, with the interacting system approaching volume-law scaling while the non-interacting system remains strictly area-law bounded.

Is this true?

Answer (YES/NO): NO